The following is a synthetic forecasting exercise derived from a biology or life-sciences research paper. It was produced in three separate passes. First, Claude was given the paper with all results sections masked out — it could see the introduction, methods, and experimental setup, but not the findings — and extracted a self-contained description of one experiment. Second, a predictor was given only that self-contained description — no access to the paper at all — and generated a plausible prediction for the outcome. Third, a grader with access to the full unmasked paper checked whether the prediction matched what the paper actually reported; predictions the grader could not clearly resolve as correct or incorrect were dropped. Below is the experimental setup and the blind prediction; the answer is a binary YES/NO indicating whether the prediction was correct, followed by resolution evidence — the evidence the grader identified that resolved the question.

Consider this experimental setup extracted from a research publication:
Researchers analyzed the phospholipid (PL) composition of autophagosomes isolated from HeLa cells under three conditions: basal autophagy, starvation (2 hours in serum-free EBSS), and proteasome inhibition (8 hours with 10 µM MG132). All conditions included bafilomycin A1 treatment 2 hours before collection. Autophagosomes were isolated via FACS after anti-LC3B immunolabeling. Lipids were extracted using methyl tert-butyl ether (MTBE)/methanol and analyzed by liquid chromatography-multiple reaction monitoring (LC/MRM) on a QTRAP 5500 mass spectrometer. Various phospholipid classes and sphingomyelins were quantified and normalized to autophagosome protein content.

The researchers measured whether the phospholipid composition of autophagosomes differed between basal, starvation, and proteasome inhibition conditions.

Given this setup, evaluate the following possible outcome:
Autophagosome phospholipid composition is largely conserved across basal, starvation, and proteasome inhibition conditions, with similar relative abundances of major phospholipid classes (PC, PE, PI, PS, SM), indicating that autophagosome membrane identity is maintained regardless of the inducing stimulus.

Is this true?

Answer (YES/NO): YES